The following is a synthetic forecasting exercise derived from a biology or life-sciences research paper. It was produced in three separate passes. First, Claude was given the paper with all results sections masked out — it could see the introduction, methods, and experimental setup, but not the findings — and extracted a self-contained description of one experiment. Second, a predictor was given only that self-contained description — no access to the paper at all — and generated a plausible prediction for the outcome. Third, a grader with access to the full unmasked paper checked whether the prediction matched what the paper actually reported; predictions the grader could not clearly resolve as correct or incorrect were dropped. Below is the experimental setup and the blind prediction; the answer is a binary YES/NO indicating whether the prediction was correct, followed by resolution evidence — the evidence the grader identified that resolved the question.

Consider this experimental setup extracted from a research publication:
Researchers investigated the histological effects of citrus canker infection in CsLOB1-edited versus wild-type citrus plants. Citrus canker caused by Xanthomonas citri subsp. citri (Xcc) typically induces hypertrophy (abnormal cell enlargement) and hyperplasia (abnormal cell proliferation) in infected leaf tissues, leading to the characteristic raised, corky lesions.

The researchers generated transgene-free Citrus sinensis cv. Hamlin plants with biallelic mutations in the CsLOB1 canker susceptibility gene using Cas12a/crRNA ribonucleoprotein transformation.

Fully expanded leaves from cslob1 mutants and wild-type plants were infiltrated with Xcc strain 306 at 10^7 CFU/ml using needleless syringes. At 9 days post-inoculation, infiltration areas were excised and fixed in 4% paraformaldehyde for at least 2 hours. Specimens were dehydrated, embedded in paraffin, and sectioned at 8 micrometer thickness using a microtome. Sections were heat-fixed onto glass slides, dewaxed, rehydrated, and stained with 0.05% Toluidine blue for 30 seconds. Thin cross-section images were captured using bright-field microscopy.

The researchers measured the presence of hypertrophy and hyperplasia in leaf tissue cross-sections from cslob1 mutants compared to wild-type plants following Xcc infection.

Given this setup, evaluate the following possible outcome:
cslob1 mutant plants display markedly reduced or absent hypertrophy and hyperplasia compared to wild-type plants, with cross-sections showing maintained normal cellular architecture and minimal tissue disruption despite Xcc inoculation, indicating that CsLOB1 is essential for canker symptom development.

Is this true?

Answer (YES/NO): YES